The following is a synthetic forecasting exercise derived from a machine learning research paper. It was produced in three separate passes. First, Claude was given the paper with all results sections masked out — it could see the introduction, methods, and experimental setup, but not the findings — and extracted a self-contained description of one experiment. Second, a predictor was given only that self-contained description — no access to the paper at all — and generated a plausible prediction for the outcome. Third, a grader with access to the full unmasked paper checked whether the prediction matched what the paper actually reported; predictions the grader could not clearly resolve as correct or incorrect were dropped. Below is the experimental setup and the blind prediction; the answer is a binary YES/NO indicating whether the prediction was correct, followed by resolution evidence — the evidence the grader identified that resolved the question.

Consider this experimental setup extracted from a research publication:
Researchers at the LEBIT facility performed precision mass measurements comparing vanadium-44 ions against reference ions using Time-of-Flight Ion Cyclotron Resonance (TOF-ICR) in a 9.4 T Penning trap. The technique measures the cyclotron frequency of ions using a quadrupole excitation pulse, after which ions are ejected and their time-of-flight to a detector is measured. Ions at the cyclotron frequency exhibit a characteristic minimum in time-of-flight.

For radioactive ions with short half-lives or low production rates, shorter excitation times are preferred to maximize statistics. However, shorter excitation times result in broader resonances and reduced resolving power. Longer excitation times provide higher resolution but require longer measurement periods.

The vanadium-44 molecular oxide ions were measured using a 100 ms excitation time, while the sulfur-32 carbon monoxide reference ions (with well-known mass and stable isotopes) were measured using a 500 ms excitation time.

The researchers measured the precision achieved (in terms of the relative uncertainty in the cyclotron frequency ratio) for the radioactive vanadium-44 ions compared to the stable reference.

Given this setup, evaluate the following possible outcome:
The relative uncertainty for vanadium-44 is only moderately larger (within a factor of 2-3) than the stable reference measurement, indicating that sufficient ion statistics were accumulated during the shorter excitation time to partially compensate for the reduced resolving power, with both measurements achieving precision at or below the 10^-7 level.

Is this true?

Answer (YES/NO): NO